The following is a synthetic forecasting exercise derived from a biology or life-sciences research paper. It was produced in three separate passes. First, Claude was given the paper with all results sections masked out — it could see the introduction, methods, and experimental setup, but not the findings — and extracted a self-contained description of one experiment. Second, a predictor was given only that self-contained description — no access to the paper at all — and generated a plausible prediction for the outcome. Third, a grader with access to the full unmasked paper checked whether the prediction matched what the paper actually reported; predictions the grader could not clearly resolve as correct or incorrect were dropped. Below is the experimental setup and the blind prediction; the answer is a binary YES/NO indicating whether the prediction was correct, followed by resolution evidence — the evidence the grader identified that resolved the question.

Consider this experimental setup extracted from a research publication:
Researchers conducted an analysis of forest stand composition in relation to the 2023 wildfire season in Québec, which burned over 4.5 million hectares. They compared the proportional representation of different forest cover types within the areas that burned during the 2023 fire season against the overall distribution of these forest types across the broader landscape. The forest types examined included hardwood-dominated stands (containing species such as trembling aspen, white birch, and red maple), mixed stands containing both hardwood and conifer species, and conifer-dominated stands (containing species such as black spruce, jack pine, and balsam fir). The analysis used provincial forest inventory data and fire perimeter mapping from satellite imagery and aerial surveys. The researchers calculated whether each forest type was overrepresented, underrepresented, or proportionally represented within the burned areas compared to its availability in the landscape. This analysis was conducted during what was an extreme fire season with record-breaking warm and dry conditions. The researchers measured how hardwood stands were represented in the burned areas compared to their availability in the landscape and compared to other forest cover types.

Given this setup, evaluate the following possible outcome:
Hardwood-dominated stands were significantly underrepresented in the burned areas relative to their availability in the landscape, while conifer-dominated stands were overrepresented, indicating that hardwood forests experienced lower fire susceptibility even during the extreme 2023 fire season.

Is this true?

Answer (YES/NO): NO